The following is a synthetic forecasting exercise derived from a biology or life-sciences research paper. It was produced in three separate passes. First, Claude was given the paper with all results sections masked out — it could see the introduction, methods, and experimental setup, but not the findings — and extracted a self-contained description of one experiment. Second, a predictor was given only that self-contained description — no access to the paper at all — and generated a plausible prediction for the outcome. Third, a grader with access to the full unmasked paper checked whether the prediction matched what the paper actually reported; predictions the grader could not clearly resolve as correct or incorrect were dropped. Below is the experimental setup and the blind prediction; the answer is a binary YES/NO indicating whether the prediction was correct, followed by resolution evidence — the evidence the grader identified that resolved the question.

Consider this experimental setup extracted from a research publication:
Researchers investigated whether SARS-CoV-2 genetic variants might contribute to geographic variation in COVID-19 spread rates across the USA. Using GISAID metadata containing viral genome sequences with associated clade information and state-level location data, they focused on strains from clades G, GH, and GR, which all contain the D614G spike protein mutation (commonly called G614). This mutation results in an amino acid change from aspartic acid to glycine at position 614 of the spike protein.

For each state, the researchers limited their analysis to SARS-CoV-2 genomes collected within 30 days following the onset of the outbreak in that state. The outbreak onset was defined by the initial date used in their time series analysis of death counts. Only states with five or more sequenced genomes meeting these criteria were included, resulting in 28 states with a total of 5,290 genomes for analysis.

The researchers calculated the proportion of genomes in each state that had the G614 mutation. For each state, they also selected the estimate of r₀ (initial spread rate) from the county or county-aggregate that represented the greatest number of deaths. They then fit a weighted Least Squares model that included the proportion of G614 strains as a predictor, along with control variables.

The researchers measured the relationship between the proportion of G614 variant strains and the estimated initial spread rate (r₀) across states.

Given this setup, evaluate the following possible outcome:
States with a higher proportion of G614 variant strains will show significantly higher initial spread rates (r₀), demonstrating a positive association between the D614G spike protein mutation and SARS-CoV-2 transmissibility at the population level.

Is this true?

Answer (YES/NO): YES